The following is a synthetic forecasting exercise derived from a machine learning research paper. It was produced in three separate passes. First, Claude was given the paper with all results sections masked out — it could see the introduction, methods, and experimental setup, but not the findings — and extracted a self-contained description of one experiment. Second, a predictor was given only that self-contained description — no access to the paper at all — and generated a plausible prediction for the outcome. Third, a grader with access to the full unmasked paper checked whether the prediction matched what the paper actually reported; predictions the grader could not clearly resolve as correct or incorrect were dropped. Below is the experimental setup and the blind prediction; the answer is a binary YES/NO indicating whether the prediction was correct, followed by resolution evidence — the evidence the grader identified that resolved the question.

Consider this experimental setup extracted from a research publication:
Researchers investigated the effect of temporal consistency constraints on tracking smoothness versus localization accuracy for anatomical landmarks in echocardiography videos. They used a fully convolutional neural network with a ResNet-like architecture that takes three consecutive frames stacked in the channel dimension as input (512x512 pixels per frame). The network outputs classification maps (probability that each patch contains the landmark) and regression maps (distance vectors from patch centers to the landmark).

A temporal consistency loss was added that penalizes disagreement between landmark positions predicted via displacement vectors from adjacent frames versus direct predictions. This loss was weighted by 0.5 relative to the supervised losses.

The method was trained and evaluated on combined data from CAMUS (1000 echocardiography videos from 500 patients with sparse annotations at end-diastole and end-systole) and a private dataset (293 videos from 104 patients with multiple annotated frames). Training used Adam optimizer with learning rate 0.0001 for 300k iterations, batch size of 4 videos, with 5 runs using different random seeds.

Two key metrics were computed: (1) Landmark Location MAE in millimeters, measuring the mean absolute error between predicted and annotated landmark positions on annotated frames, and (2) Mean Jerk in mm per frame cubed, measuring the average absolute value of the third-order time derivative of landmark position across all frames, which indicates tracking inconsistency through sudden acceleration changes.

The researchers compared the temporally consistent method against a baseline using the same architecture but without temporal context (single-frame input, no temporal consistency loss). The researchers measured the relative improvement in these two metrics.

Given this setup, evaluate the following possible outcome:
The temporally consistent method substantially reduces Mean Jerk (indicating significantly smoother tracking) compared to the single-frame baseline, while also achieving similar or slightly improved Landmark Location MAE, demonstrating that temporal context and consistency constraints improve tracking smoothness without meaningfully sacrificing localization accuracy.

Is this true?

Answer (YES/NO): YES